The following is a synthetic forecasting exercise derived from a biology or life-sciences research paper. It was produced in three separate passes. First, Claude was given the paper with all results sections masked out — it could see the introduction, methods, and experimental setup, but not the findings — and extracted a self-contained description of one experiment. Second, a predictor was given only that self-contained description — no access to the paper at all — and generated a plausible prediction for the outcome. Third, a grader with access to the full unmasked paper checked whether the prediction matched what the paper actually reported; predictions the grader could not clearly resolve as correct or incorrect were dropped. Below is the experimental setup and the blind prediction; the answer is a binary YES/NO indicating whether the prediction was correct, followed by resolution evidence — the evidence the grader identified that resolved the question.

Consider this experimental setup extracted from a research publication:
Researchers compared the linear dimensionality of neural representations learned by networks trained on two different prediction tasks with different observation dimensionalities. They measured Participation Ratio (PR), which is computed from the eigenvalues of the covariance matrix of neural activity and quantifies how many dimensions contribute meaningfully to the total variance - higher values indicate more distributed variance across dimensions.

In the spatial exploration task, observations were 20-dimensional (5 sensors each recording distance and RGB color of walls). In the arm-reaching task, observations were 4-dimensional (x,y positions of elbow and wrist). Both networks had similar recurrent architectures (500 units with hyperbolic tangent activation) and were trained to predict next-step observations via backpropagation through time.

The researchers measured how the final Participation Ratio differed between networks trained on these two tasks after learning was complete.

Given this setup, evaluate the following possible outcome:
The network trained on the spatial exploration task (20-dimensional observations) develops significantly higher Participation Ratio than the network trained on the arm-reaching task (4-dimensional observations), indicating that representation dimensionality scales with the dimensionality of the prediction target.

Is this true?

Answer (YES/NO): YES